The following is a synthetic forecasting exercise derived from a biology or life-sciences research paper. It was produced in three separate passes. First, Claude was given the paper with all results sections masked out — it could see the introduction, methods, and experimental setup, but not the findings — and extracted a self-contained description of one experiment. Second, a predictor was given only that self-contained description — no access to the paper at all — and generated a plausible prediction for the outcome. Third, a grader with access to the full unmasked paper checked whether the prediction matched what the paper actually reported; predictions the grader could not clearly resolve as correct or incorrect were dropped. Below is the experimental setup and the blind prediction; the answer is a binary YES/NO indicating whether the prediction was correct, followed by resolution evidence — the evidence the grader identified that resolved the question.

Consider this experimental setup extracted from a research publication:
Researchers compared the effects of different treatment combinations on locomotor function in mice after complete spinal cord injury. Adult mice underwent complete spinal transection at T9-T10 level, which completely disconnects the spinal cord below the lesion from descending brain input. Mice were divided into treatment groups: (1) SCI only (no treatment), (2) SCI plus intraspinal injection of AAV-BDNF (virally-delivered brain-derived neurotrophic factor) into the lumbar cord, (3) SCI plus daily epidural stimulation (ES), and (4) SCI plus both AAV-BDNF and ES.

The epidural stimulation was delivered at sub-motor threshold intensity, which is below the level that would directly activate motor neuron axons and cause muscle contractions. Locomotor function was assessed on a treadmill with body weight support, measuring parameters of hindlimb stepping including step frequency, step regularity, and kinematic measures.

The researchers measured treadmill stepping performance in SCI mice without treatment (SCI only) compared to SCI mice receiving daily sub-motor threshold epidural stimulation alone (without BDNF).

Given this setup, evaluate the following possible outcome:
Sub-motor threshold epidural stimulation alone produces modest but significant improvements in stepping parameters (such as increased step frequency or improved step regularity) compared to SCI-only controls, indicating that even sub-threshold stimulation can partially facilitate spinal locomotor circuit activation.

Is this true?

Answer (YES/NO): NO